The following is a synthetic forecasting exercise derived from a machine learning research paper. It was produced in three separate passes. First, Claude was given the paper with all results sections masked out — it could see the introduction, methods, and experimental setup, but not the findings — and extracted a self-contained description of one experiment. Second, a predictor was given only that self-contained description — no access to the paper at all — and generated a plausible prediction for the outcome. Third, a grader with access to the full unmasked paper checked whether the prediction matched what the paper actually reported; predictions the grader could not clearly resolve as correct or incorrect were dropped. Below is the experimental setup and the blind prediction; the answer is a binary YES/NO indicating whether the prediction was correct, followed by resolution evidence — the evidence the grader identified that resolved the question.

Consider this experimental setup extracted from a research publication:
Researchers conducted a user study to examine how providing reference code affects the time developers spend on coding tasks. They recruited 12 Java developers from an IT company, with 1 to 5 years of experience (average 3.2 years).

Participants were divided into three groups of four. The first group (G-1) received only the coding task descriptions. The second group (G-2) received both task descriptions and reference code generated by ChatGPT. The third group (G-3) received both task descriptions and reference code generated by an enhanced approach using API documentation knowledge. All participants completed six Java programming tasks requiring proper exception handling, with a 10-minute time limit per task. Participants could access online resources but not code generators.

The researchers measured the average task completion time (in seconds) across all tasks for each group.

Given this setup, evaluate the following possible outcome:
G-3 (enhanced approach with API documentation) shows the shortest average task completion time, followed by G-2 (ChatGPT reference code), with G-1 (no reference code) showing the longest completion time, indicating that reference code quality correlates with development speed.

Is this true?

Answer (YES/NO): NO